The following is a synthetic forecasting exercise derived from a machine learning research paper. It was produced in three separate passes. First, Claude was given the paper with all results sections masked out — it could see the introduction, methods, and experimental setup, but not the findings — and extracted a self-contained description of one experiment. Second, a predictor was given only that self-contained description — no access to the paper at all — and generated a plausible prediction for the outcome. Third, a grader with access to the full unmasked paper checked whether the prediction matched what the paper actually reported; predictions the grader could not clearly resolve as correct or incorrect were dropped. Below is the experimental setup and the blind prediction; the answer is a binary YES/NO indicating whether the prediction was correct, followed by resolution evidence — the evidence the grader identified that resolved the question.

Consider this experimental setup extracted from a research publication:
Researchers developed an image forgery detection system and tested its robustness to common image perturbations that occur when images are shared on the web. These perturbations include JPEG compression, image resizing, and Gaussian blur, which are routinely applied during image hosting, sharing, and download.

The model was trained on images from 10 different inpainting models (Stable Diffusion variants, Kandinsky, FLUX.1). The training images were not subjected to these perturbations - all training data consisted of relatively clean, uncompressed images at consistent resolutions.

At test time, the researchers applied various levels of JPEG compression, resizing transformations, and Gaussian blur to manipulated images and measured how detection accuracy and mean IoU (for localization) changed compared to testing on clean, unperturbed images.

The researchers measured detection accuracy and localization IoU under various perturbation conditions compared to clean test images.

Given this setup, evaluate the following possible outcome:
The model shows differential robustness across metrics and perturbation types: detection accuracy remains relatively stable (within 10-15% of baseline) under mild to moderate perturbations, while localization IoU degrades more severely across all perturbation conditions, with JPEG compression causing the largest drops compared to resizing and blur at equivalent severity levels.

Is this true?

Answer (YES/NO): NO